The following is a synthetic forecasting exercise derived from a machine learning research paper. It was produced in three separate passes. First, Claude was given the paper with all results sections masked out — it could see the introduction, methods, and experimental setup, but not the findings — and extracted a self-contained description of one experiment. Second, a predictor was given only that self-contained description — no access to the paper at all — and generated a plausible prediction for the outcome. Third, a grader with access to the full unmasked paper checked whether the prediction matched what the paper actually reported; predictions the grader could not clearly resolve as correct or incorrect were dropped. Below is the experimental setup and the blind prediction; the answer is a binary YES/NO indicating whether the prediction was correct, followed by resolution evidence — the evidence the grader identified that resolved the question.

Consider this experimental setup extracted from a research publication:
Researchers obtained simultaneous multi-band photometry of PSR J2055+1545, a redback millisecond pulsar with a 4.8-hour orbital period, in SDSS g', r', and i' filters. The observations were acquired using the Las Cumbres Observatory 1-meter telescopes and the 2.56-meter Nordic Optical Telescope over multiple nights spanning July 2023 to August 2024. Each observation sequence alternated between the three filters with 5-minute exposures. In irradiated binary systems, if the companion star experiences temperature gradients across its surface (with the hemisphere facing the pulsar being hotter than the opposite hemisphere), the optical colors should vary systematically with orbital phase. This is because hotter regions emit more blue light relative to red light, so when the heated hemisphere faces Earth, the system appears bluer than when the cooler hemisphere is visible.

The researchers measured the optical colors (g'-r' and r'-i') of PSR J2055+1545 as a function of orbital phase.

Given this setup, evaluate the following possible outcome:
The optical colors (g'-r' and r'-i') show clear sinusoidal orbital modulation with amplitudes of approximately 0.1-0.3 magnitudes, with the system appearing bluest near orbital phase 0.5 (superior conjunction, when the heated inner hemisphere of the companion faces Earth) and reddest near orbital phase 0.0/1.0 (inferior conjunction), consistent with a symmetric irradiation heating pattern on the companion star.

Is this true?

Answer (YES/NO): NO